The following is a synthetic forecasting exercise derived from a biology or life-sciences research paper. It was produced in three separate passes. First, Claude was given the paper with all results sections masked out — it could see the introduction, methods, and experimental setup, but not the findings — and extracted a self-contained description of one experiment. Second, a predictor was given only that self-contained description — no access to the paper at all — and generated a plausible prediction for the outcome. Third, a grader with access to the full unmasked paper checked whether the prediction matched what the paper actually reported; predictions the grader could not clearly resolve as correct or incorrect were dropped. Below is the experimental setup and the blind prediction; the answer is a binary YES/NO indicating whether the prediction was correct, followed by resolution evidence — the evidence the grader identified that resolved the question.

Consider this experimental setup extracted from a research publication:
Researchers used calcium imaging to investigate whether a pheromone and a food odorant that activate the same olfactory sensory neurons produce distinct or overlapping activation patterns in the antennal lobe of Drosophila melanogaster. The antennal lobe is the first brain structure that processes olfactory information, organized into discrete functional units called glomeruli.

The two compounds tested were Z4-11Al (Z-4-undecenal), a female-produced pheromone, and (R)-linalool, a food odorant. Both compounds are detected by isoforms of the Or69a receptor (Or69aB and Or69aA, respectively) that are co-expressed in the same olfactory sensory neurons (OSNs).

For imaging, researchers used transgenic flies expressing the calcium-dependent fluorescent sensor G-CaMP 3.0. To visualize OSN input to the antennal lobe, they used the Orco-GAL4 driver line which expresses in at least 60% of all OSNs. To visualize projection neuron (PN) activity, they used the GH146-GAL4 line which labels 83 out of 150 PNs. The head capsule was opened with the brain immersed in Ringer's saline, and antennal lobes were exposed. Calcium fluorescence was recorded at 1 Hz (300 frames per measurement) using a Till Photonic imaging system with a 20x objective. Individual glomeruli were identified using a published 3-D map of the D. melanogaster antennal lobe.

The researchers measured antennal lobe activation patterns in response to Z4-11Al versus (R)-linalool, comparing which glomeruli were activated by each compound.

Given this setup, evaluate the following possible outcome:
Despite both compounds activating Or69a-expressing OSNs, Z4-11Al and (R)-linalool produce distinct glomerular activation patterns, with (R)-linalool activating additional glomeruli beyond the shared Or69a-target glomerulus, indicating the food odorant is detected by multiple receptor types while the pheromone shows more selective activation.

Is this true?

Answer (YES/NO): NO